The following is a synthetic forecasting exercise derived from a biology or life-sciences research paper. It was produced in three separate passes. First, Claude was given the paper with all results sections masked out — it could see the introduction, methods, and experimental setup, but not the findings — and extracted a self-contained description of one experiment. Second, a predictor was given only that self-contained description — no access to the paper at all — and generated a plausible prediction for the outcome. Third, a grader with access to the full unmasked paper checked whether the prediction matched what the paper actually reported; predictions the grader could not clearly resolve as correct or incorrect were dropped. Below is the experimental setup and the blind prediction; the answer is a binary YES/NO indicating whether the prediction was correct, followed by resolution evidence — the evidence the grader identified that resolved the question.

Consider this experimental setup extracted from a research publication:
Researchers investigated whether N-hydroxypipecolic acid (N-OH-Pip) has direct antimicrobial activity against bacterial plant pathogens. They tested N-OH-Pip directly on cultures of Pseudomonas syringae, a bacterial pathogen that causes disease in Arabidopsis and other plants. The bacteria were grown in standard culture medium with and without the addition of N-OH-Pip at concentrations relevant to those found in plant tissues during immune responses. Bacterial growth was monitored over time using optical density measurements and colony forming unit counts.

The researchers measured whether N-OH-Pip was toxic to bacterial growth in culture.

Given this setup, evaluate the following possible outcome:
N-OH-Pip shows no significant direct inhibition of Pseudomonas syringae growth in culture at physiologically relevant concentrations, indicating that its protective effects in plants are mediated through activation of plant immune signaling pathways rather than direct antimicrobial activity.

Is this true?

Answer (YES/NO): YES